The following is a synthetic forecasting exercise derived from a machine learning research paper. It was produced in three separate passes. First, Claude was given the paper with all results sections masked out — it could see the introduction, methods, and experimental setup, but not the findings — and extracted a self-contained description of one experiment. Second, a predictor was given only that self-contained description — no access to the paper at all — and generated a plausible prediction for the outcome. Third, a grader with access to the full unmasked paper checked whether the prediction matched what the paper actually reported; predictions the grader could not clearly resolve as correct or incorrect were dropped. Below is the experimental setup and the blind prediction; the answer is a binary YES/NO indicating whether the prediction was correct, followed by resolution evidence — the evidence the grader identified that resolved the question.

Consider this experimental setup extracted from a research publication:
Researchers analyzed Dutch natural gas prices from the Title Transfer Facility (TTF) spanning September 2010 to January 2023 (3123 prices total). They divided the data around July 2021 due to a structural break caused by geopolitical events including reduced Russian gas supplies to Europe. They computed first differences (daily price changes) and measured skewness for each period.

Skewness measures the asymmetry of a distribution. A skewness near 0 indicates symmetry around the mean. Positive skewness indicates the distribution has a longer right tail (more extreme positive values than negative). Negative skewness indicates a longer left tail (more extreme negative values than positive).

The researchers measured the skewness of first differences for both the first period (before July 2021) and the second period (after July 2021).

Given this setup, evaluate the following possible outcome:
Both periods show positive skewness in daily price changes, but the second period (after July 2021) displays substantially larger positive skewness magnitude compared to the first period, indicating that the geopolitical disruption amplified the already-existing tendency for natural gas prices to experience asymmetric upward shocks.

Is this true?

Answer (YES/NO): NO